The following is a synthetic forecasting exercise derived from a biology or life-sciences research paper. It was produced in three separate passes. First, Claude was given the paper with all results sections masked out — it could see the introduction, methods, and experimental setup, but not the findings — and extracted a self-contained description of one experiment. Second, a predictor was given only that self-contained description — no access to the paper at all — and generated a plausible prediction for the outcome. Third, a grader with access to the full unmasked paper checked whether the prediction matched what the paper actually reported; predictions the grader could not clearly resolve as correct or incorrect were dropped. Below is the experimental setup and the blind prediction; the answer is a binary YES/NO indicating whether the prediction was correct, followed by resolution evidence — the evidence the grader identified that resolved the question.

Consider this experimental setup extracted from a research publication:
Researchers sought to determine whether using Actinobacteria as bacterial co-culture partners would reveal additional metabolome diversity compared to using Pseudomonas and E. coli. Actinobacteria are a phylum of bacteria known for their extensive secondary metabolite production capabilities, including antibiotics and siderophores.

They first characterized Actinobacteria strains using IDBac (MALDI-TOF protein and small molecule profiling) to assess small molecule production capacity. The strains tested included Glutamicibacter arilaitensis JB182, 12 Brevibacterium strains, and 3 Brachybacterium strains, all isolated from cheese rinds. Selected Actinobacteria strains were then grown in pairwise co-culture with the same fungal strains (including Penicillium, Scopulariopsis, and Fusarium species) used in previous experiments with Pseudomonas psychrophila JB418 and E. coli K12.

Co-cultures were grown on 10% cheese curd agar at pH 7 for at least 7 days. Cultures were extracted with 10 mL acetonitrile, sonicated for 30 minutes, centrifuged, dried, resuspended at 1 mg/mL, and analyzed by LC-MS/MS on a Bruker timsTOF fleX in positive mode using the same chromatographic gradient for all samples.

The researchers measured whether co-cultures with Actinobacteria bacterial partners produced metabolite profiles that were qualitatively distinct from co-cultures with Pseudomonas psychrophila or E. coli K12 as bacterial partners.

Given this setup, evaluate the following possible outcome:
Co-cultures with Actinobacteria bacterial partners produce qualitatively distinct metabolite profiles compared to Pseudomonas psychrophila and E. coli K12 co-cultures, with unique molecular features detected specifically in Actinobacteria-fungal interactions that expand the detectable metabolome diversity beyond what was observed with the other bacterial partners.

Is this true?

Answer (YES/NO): NO